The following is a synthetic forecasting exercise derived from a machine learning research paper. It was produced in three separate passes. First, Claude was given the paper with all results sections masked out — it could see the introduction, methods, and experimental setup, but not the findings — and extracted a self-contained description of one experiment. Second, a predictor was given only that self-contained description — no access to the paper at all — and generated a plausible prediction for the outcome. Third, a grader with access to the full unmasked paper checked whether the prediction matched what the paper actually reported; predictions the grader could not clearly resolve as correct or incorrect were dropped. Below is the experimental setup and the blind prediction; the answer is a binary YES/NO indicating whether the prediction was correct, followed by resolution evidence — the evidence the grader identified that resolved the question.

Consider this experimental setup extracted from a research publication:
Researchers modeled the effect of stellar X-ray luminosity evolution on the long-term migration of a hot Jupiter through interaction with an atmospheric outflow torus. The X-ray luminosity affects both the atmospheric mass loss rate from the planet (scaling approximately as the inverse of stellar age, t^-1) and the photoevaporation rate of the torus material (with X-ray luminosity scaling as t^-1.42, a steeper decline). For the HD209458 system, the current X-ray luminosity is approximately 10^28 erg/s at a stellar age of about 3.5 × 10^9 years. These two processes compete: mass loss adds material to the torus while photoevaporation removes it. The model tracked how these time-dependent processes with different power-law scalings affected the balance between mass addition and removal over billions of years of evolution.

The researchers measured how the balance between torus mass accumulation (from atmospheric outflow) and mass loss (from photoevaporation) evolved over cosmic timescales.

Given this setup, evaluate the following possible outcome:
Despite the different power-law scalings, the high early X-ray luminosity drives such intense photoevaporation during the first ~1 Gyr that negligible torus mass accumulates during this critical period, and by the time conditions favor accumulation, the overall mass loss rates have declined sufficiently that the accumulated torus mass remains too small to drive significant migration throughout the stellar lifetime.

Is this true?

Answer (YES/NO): NO